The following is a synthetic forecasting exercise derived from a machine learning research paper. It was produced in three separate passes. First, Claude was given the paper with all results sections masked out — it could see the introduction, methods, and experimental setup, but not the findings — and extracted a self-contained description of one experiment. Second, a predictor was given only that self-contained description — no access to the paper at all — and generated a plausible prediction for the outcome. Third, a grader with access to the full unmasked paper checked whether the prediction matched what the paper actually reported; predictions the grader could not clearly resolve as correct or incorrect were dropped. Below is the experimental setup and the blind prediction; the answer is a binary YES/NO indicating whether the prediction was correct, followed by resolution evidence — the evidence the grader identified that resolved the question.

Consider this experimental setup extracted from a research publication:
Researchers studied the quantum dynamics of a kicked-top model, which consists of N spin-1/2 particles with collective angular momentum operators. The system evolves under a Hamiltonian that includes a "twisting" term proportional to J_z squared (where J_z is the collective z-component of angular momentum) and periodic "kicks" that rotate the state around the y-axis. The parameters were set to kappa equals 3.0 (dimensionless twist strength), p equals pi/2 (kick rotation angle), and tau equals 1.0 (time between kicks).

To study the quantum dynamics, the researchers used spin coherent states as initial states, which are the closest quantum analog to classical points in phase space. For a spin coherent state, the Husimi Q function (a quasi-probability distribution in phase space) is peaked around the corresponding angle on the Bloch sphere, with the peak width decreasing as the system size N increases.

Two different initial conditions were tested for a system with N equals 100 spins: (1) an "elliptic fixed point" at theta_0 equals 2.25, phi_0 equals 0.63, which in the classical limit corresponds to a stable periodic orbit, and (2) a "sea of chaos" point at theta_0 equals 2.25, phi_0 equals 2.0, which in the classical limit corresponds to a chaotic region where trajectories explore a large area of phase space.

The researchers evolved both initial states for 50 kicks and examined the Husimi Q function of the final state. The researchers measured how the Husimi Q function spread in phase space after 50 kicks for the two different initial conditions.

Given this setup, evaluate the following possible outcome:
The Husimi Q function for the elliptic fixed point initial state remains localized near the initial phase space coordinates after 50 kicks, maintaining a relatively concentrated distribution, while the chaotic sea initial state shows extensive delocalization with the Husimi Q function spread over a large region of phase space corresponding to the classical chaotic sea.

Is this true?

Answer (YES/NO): YES